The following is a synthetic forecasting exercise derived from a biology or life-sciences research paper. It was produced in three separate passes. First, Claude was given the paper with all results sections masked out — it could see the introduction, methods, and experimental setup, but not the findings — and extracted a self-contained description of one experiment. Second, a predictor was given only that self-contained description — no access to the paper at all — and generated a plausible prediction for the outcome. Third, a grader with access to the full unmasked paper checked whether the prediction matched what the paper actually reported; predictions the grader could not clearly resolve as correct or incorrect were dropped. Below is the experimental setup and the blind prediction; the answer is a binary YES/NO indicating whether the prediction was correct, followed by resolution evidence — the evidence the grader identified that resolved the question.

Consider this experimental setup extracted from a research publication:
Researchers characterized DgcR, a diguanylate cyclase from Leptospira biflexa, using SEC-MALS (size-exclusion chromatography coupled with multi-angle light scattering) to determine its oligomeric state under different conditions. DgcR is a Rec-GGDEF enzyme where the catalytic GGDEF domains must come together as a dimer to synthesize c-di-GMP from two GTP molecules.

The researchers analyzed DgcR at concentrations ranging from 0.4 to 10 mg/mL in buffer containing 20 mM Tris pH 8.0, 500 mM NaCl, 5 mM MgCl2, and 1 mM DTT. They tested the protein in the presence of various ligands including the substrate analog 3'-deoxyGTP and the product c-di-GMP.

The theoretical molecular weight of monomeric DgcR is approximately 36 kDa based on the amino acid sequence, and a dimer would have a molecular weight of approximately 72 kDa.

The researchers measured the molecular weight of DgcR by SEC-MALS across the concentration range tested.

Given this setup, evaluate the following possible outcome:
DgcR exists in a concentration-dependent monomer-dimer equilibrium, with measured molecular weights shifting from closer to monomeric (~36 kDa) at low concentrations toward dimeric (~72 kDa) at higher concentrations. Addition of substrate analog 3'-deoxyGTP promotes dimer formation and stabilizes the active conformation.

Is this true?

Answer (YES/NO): NO